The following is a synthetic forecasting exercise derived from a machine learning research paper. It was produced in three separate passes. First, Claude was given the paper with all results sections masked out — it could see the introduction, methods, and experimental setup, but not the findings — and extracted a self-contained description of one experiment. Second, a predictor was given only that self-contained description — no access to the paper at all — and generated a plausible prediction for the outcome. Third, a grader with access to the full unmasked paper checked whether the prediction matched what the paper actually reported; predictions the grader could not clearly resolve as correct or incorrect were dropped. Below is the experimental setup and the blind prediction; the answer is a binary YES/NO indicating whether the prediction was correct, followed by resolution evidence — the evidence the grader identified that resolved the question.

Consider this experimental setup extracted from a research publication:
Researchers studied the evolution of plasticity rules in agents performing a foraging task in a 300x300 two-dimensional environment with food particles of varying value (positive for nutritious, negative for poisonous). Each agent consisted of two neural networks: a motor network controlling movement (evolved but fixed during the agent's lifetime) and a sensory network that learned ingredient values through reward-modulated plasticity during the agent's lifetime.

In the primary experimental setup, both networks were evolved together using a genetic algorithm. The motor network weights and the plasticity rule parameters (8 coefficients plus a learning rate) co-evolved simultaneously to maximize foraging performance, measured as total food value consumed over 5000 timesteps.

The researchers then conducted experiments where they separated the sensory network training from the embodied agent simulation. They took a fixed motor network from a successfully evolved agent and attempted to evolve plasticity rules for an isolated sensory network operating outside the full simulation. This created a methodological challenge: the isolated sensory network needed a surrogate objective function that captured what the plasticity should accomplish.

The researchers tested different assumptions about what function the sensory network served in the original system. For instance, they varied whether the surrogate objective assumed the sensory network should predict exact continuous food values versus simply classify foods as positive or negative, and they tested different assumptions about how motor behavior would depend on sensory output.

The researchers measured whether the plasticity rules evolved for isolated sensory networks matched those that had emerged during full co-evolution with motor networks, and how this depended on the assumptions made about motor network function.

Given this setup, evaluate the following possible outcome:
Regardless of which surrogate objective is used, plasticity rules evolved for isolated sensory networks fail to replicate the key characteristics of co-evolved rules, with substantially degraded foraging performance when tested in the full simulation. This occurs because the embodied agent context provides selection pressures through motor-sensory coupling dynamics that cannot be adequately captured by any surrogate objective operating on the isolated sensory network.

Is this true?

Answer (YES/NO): NO